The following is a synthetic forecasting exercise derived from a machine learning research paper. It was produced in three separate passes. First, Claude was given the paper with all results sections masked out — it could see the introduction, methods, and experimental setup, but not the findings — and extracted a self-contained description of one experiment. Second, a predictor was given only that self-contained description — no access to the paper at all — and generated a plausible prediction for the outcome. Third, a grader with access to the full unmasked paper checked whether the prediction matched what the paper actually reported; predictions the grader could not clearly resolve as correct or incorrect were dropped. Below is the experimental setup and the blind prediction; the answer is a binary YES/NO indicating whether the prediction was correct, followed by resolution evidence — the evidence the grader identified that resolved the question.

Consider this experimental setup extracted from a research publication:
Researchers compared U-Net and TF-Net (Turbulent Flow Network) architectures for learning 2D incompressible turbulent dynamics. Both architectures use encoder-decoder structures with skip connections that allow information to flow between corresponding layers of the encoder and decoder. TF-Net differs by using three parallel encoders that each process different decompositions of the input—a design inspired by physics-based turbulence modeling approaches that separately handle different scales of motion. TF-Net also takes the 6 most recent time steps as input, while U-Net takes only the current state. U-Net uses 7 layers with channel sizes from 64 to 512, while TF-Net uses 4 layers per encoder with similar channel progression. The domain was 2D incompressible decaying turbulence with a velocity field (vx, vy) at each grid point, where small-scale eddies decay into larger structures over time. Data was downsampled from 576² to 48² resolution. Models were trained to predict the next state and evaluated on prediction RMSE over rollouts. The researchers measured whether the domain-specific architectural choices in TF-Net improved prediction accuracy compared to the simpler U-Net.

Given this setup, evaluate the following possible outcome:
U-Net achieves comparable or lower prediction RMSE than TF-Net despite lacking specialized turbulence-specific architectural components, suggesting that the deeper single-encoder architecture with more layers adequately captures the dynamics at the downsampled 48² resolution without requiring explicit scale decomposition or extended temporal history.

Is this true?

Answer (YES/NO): YES